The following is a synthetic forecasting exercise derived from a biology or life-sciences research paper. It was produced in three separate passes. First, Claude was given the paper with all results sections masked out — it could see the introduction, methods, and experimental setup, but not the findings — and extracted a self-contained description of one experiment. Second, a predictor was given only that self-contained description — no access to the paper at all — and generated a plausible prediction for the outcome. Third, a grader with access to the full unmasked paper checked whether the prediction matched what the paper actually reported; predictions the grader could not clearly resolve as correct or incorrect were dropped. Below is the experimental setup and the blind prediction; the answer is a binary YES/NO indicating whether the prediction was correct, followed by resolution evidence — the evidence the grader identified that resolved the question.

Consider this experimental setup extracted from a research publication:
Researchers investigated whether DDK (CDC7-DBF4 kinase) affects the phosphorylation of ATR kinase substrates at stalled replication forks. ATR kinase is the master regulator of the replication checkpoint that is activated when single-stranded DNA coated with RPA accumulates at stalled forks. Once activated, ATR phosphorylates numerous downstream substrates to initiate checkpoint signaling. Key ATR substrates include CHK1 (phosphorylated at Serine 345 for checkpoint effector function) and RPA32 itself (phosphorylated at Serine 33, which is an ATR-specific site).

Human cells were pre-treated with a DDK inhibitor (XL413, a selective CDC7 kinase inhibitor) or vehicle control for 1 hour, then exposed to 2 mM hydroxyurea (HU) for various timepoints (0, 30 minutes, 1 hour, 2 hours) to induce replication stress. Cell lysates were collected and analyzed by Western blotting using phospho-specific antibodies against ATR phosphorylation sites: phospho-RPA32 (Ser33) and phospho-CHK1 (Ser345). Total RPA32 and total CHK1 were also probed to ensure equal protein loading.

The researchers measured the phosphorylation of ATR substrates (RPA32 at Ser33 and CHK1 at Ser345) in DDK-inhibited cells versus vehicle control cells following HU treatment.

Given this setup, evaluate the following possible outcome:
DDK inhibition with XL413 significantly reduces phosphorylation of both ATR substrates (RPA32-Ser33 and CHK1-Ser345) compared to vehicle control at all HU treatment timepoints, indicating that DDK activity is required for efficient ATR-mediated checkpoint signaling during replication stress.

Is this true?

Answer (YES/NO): YES